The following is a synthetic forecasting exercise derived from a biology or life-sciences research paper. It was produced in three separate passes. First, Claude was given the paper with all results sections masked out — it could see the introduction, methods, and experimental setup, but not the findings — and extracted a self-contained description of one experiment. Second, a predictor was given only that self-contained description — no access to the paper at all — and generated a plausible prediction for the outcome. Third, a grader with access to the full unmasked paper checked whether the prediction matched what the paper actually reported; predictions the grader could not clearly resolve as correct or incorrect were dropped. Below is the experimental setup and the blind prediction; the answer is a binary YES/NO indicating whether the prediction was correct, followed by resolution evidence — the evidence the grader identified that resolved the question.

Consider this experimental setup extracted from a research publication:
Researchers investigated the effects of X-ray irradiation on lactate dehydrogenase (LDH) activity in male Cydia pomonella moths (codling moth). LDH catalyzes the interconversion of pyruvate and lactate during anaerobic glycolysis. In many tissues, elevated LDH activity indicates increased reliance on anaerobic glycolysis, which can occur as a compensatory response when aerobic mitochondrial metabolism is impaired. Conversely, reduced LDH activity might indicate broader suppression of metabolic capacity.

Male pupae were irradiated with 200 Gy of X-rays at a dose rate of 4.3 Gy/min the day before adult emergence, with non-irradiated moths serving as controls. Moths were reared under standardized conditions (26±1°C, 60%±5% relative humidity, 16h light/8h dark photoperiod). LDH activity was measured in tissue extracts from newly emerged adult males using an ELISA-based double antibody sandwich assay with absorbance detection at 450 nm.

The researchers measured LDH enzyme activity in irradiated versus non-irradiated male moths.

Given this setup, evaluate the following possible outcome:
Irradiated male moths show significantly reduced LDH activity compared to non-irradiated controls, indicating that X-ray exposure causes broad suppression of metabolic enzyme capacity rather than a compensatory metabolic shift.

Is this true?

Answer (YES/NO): NO